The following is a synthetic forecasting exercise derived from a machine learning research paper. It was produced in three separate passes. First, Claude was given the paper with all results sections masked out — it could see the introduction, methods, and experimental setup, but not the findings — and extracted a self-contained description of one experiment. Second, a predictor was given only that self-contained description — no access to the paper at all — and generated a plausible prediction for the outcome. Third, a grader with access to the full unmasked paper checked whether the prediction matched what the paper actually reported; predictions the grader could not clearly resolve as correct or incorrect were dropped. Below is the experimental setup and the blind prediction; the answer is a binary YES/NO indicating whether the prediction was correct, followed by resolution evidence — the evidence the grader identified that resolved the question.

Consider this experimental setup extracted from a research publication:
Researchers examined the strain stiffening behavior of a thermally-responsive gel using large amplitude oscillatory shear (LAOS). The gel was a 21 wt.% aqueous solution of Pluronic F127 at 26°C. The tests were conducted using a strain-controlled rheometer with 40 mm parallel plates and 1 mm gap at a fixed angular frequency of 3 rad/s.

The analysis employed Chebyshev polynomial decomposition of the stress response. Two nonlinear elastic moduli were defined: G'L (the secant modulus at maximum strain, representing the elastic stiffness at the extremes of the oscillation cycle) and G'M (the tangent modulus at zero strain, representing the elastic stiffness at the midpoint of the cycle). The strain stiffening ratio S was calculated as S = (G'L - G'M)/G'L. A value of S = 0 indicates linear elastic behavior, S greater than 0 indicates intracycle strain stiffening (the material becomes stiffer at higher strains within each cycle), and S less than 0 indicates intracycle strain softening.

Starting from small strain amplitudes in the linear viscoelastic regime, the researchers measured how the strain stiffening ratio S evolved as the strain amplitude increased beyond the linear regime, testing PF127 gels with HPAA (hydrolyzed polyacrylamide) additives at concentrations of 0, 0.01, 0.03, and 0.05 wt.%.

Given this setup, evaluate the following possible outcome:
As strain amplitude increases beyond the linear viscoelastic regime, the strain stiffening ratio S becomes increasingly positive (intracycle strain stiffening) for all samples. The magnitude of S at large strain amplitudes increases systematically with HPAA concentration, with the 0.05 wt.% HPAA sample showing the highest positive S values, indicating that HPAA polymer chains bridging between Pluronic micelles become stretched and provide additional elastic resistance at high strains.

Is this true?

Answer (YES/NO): NO